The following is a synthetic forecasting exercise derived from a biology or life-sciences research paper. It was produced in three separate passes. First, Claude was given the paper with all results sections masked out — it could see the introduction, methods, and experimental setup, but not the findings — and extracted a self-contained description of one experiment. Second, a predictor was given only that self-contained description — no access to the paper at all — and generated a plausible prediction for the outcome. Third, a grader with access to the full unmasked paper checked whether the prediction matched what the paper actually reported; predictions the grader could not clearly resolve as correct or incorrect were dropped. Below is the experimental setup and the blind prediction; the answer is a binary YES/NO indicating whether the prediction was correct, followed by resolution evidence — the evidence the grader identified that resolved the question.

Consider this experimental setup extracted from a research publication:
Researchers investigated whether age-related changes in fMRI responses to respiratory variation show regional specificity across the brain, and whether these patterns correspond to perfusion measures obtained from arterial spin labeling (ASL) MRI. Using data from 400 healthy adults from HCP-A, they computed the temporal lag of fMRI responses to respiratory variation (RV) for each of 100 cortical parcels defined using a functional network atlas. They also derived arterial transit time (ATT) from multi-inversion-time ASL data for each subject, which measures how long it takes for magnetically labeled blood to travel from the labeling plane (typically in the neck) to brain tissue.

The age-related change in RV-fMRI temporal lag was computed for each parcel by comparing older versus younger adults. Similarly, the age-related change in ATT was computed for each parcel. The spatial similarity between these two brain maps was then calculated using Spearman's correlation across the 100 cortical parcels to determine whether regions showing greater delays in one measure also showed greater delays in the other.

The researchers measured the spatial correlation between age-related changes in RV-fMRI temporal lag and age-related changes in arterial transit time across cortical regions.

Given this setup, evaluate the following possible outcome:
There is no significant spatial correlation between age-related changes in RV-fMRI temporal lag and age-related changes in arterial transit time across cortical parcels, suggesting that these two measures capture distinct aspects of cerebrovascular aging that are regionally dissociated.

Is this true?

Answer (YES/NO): NO